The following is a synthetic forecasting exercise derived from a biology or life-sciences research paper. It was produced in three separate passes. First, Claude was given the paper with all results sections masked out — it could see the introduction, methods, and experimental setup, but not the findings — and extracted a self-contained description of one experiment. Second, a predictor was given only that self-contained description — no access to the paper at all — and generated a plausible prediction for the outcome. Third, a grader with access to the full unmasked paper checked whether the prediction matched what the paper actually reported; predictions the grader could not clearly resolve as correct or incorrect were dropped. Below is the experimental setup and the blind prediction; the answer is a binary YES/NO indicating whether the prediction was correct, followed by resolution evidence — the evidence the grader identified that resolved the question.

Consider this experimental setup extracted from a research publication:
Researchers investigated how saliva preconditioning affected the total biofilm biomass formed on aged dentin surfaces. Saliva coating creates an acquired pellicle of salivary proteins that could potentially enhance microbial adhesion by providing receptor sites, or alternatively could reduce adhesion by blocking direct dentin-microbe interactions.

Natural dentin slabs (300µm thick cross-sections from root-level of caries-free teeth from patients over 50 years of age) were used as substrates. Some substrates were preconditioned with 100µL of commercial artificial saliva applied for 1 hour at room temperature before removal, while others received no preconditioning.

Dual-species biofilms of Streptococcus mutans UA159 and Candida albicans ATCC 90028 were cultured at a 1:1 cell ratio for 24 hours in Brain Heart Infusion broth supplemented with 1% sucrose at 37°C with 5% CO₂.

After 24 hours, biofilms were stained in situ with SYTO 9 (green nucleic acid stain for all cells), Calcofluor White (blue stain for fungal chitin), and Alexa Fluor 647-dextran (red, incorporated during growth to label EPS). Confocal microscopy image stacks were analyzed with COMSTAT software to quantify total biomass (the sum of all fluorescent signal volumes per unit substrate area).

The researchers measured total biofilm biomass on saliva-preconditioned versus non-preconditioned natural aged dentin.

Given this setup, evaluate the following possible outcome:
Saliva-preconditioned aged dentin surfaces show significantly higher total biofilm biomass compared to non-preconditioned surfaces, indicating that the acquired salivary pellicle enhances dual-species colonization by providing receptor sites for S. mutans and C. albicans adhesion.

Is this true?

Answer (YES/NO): NO